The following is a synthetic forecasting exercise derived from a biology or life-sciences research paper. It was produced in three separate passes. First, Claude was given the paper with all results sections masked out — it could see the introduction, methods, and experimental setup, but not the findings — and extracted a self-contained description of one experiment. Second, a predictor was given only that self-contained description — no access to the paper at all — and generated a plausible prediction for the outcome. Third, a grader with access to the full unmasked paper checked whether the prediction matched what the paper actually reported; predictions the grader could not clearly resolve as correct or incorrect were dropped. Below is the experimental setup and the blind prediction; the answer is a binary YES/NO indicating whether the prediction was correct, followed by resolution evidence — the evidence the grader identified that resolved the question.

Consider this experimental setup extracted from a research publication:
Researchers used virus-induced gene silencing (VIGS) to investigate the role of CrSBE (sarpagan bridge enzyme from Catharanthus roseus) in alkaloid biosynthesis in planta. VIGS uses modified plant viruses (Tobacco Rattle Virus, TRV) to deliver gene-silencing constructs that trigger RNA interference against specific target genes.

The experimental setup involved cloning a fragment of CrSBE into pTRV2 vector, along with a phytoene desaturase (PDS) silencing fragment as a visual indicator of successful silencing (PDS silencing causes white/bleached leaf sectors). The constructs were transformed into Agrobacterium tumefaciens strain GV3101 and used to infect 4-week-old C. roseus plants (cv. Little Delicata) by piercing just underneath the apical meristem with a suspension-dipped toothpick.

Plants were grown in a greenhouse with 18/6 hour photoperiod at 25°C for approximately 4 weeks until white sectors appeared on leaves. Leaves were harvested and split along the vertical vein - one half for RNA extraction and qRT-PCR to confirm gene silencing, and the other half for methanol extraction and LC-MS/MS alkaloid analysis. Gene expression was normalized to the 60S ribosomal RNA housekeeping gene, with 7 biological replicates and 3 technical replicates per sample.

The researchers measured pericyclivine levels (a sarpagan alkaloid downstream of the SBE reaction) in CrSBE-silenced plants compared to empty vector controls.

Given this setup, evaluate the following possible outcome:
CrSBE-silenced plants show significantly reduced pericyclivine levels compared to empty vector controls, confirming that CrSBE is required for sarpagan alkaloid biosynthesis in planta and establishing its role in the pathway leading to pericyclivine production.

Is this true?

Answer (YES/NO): YES